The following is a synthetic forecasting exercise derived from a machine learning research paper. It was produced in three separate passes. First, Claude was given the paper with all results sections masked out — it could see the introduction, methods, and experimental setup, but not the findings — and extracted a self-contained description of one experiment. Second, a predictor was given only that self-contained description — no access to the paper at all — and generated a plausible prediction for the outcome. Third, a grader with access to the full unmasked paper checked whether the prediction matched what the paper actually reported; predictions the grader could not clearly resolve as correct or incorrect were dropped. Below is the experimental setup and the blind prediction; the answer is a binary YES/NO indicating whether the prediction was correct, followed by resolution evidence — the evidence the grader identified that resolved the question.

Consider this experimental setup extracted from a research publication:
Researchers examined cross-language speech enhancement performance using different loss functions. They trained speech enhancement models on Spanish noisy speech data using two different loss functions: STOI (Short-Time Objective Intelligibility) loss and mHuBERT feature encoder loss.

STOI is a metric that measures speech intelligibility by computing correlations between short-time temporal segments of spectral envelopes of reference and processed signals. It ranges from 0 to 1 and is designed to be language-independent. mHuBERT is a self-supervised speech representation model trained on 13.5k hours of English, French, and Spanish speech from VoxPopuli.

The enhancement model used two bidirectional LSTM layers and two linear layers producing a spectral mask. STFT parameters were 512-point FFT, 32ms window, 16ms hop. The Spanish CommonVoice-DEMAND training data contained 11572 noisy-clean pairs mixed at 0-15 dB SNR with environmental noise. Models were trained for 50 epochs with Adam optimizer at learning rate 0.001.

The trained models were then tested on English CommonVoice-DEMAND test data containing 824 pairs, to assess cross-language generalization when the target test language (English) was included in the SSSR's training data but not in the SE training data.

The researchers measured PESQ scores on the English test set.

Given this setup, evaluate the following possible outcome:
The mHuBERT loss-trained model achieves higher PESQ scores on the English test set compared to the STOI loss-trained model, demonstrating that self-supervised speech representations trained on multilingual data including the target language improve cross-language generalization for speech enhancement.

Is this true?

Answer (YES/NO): YES